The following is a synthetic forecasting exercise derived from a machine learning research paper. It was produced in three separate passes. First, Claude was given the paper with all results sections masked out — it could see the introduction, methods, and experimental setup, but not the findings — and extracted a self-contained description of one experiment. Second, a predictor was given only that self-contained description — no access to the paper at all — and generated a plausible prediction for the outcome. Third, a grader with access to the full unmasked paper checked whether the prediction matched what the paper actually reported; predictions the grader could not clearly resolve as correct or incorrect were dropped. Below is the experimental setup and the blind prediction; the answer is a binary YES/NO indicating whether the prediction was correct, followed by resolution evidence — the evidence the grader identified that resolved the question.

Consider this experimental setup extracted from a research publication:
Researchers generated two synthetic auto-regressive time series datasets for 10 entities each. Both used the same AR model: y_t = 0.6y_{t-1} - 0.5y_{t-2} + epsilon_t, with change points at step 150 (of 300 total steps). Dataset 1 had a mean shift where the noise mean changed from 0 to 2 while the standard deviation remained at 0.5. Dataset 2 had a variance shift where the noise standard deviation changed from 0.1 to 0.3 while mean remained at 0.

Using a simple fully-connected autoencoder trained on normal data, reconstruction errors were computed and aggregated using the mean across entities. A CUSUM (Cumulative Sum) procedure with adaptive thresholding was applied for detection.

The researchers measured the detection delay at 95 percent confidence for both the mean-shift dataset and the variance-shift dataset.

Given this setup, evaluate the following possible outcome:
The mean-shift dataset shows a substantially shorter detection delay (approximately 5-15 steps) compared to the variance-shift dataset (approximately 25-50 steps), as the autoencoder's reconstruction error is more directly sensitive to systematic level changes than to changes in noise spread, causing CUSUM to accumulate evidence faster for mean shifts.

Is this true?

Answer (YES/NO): NO